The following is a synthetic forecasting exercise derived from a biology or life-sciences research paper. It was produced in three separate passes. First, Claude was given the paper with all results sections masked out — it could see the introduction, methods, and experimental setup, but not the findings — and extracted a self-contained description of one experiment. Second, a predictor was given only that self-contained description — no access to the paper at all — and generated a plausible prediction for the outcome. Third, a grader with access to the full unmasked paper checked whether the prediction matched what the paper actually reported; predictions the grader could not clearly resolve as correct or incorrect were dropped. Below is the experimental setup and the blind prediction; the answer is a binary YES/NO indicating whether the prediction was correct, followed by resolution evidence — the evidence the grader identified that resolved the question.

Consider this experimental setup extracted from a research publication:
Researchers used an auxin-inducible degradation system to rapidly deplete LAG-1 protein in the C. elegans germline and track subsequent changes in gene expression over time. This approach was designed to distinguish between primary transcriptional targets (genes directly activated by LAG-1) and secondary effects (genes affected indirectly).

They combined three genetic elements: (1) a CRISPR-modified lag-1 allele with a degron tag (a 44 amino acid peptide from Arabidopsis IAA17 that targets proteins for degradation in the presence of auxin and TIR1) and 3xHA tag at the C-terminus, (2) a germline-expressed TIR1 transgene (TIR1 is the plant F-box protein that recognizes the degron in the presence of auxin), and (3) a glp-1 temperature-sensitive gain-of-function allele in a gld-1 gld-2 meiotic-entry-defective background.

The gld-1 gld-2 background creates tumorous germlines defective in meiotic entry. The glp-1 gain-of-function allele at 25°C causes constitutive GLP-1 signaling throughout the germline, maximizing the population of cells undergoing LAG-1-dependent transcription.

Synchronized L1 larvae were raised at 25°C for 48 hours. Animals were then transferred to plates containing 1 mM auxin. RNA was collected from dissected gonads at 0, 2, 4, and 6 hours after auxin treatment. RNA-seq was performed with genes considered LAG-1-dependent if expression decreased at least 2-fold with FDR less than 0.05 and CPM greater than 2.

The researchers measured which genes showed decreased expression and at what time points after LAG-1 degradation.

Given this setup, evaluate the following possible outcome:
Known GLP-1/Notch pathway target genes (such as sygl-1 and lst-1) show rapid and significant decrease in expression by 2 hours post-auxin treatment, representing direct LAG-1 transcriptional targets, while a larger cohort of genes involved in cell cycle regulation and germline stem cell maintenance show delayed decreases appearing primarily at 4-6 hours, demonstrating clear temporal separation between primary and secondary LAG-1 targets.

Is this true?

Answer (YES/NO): NO